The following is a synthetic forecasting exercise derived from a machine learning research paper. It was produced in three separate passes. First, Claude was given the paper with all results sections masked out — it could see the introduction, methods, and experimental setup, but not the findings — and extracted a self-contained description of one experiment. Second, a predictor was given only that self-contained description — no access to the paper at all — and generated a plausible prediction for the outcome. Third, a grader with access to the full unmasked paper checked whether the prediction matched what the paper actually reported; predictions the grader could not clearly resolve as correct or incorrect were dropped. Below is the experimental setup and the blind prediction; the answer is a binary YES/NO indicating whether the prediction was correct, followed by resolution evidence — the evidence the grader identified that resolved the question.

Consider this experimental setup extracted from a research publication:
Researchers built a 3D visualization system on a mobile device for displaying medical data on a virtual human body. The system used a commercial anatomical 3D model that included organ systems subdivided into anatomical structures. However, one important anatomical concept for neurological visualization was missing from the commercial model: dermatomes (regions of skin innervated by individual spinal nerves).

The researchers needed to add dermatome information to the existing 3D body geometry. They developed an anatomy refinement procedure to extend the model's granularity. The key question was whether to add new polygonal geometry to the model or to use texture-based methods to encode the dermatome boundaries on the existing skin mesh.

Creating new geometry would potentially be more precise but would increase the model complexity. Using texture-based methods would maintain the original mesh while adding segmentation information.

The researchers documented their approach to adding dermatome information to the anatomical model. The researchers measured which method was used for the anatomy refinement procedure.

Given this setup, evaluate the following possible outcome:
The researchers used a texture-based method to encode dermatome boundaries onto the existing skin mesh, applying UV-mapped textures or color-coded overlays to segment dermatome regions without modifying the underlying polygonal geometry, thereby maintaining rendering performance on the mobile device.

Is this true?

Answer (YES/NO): YES